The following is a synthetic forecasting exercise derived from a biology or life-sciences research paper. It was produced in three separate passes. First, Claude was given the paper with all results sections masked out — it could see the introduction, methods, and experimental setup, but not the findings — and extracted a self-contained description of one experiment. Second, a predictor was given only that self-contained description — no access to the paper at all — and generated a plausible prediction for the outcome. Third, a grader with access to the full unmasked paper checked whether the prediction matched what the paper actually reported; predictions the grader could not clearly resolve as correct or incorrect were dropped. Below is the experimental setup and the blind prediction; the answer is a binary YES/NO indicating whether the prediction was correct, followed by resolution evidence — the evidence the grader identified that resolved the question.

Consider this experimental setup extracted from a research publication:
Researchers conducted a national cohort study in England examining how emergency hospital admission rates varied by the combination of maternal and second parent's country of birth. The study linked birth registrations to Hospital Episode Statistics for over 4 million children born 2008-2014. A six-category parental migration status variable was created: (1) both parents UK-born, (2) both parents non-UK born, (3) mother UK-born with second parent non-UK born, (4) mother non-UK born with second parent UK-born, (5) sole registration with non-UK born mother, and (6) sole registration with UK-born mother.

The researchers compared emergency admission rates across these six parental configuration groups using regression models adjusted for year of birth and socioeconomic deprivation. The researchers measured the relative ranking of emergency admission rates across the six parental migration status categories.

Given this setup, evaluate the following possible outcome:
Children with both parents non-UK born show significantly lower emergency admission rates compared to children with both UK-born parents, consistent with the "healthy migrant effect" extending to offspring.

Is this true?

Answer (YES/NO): YES